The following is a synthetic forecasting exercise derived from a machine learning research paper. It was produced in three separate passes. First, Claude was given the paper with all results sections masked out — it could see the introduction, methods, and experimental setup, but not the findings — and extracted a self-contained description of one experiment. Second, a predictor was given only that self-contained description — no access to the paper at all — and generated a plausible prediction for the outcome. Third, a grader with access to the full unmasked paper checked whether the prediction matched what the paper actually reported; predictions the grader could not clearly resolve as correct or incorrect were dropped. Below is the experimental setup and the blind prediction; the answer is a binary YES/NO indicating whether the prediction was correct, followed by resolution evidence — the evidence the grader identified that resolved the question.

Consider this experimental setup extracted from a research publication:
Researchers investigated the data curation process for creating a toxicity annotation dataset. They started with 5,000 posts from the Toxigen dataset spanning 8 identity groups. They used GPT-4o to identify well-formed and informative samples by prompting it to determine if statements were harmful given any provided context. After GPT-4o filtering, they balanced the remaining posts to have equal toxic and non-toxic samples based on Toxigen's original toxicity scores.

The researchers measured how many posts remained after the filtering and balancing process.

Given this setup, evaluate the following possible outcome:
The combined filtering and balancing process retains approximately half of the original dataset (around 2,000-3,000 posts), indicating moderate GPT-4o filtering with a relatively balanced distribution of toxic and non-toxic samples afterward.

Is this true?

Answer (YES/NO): YES